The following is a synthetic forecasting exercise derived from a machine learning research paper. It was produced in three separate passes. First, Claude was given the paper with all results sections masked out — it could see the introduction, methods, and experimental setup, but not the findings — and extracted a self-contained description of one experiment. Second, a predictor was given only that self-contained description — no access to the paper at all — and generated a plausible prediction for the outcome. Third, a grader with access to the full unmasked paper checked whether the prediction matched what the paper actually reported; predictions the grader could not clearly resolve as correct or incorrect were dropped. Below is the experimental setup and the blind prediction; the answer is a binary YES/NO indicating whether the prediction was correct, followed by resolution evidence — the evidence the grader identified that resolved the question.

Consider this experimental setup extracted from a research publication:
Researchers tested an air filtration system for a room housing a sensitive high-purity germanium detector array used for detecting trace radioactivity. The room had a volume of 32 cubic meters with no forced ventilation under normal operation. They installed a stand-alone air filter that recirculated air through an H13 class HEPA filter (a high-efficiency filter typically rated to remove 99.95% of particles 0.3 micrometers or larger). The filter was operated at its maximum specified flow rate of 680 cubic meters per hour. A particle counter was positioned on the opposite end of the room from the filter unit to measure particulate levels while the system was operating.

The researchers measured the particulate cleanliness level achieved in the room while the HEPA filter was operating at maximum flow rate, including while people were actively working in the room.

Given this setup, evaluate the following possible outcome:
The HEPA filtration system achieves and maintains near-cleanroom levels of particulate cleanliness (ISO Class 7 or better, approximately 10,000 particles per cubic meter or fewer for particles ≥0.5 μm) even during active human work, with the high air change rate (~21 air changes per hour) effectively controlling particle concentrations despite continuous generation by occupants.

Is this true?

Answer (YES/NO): YES